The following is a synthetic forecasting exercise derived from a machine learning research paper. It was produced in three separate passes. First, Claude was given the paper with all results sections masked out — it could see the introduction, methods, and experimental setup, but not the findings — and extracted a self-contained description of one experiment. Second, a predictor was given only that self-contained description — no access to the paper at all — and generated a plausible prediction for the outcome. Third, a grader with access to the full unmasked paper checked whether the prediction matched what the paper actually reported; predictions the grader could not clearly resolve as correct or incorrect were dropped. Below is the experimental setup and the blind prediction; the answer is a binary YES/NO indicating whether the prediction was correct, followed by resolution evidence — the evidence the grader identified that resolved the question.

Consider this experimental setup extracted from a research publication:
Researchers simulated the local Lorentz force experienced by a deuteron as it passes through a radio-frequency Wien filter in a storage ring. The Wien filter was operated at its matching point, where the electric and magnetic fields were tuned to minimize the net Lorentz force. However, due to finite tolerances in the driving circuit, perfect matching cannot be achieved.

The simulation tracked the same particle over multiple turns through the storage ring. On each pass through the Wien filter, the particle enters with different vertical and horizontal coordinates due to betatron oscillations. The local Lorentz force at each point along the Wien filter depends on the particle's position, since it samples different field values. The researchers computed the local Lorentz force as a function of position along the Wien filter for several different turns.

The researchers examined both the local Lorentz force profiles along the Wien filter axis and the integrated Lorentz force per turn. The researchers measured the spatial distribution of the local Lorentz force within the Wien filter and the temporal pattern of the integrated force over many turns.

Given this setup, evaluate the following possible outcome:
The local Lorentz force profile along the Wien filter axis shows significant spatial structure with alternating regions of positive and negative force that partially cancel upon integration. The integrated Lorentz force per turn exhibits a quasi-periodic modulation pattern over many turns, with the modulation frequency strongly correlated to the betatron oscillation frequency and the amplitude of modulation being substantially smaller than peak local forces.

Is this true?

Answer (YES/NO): NO